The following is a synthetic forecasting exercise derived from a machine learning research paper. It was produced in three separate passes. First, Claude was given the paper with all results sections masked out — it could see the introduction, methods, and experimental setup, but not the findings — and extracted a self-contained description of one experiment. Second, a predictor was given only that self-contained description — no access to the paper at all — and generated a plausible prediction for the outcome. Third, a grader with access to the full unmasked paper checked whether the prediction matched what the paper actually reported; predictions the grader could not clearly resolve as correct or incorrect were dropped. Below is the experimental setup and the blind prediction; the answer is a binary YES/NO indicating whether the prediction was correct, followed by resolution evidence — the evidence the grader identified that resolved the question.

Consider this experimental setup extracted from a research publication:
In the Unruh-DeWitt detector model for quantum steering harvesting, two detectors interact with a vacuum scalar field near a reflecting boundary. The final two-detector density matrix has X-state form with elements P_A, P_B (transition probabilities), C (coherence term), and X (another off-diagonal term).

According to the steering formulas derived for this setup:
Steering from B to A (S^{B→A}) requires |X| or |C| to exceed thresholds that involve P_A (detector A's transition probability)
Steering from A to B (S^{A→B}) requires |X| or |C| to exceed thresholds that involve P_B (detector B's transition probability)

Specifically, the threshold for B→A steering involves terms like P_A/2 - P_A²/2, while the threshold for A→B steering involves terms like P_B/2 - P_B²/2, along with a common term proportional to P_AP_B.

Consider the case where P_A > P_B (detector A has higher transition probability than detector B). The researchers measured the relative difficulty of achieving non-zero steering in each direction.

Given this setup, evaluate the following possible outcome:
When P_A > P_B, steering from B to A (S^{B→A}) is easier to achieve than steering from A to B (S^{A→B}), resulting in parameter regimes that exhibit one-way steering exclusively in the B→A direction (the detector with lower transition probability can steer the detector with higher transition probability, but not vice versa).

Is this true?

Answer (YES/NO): NO